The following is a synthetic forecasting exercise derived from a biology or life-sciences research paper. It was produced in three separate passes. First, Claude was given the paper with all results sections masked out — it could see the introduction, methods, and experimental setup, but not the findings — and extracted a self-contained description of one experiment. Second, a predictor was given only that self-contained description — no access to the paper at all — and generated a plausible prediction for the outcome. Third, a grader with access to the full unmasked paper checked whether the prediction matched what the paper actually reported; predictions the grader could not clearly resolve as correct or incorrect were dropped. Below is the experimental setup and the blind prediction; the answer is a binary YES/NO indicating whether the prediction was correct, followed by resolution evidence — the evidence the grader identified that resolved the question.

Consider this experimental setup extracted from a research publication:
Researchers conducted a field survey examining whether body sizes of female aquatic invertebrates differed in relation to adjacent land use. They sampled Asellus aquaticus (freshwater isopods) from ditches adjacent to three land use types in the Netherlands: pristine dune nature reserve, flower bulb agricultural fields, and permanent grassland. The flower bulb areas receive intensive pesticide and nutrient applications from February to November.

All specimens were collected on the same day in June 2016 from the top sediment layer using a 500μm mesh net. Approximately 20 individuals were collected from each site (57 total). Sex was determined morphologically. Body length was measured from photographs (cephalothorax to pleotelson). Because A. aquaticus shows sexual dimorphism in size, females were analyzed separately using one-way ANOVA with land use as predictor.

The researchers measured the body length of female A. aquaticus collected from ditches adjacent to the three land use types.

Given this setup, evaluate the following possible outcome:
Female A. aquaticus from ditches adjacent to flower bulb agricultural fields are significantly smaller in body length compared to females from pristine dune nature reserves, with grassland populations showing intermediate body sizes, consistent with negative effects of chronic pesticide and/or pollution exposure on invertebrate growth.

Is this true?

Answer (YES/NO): NO